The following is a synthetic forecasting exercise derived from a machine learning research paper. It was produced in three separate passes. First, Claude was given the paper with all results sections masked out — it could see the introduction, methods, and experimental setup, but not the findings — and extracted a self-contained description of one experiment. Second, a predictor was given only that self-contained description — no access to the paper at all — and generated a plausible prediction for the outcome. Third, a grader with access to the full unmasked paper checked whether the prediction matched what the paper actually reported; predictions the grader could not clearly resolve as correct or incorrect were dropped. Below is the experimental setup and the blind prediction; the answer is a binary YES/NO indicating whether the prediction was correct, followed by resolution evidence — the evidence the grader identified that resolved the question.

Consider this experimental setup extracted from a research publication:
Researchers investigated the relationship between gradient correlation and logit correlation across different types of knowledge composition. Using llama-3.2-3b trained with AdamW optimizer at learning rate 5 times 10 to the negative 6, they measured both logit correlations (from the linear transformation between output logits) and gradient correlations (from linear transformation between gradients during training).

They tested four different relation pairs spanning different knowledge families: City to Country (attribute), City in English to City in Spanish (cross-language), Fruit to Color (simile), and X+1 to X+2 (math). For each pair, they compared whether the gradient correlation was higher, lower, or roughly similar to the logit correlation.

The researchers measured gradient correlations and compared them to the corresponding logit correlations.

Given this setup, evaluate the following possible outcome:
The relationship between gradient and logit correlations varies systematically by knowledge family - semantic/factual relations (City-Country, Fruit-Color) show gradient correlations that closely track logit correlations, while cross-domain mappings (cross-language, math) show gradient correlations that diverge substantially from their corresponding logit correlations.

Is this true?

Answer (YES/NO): NO